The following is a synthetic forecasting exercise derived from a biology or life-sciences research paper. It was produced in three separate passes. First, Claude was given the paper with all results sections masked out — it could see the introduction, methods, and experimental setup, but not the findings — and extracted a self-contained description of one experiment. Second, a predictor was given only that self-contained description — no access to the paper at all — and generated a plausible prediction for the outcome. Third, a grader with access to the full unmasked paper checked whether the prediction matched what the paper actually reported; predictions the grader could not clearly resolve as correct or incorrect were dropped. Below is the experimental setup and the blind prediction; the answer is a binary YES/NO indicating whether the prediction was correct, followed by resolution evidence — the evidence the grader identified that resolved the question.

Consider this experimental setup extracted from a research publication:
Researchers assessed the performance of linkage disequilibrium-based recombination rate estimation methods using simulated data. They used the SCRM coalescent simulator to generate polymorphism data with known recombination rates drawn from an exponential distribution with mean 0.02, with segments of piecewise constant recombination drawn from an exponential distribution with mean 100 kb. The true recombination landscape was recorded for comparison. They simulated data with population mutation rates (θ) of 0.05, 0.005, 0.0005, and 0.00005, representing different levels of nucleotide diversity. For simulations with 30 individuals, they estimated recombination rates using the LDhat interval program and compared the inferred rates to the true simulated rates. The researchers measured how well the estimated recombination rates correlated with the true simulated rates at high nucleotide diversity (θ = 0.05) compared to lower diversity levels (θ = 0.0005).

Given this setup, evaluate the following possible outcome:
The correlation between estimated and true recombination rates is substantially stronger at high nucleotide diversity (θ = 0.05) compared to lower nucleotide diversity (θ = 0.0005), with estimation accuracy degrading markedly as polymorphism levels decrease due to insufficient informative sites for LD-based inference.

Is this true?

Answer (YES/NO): NO